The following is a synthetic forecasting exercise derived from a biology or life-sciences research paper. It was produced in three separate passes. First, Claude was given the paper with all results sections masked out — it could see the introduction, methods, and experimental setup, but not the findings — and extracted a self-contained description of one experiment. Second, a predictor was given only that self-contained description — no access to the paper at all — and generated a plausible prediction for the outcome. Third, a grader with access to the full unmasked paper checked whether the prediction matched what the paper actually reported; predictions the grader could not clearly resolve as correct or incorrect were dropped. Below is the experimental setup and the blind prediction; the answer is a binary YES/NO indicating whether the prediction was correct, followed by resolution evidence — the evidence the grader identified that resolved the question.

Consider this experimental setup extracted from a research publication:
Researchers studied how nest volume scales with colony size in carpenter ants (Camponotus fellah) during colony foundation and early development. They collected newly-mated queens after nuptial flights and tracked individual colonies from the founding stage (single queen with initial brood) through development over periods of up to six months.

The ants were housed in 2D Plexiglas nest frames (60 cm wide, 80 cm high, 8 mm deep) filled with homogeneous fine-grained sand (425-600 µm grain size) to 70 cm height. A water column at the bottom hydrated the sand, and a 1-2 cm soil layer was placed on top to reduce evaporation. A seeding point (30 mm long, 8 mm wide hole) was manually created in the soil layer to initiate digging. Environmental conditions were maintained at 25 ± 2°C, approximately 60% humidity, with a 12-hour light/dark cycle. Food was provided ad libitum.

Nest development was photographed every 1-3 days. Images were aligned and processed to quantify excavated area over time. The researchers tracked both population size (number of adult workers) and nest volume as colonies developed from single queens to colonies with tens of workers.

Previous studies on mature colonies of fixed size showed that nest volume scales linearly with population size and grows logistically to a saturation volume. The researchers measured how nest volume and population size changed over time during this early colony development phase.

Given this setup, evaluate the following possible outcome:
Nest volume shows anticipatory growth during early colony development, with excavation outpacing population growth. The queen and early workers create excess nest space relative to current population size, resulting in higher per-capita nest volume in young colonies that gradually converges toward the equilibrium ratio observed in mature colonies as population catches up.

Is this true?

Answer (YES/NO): NO